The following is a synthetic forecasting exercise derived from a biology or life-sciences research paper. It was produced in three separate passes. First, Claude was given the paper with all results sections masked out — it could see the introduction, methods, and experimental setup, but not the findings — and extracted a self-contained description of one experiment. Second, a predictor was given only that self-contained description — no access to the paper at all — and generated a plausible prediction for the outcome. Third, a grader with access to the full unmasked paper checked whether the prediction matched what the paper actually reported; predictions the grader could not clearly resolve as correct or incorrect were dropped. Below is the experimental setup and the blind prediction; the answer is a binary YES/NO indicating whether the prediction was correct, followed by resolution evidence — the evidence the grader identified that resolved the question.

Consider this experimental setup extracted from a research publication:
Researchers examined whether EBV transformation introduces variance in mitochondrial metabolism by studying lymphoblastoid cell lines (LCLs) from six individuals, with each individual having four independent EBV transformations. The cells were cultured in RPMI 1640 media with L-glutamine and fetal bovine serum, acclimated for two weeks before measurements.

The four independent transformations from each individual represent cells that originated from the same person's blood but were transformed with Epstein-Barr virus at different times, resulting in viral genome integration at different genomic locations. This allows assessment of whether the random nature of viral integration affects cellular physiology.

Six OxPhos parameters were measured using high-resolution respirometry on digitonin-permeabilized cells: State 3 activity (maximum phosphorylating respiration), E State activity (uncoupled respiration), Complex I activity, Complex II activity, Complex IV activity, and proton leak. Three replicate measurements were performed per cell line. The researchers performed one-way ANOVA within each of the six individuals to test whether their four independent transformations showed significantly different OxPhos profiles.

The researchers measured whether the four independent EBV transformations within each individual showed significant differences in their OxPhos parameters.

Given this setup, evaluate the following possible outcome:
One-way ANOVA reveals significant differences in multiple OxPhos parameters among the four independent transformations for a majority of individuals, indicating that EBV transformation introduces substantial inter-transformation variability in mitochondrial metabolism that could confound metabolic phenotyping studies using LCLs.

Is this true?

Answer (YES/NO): NO